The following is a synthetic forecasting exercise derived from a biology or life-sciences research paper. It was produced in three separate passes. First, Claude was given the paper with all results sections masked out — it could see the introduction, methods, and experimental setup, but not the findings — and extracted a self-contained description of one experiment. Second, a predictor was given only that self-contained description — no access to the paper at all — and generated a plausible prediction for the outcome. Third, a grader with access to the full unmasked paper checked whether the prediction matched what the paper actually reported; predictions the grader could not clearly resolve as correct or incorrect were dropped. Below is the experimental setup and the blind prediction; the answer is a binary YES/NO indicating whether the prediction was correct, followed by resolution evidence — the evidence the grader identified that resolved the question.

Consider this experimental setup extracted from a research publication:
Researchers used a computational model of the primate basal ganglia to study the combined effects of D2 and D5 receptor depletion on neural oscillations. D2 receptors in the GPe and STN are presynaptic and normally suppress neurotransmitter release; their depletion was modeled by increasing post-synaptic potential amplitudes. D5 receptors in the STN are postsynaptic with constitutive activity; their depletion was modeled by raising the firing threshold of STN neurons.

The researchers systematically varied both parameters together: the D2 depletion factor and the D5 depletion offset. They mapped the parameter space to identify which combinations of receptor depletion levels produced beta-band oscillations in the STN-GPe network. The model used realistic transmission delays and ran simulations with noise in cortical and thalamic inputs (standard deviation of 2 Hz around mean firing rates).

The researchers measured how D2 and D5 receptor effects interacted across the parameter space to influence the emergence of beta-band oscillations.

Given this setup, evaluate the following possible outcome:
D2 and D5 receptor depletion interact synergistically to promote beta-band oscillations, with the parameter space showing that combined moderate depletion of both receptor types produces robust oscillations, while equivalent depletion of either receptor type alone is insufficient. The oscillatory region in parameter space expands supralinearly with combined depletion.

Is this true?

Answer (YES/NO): NO